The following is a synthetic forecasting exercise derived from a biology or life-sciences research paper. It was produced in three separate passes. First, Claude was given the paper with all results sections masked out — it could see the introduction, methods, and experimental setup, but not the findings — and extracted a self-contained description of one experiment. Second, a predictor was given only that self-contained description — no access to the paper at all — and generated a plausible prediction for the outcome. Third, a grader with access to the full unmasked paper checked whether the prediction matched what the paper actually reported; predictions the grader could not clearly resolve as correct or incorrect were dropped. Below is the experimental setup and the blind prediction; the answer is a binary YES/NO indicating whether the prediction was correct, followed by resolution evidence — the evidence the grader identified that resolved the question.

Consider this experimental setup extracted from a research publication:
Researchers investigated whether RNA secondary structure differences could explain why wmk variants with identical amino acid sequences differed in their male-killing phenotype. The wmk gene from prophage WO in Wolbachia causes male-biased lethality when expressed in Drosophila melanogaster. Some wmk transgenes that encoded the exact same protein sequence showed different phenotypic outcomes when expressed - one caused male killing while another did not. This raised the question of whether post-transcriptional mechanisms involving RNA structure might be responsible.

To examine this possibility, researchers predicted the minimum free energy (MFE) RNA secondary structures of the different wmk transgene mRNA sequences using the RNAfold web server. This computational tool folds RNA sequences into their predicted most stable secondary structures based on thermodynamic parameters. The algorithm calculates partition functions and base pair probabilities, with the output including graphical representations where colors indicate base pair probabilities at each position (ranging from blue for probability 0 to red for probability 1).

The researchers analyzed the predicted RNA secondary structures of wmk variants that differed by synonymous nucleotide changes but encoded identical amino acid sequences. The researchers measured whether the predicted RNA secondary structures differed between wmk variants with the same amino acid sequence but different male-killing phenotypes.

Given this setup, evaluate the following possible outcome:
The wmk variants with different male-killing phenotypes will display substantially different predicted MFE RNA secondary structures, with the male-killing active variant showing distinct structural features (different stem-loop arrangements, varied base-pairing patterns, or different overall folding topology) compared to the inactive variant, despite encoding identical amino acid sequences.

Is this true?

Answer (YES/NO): YES